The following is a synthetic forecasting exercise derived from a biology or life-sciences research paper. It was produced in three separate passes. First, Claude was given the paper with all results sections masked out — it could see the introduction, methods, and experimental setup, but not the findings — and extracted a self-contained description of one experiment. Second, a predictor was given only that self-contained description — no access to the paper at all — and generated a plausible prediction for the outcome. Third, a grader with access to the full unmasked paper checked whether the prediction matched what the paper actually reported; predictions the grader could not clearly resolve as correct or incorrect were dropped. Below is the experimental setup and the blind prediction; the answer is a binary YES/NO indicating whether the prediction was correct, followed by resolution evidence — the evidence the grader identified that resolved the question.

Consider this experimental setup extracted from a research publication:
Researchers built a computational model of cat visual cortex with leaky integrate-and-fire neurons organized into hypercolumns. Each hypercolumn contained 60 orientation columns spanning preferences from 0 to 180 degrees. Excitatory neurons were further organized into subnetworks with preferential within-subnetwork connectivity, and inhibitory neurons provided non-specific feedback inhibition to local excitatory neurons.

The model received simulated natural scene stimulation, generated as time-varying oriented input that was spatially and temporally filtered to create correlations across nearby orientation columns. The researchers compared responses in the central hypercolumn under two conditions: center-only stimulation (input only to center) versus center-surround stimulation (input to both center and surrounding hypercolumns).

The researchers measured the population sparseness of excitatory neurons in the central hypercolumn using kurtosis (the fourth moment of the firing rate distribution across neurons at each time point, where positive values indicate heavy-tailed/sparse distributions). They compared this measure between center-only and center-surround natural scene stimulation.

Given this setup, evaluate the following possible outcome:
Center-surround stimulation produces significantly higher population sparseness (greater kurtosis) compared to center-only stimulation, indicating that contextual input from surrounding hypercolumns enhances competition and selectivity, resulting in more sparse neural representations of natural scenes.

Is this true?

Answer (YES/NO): YES